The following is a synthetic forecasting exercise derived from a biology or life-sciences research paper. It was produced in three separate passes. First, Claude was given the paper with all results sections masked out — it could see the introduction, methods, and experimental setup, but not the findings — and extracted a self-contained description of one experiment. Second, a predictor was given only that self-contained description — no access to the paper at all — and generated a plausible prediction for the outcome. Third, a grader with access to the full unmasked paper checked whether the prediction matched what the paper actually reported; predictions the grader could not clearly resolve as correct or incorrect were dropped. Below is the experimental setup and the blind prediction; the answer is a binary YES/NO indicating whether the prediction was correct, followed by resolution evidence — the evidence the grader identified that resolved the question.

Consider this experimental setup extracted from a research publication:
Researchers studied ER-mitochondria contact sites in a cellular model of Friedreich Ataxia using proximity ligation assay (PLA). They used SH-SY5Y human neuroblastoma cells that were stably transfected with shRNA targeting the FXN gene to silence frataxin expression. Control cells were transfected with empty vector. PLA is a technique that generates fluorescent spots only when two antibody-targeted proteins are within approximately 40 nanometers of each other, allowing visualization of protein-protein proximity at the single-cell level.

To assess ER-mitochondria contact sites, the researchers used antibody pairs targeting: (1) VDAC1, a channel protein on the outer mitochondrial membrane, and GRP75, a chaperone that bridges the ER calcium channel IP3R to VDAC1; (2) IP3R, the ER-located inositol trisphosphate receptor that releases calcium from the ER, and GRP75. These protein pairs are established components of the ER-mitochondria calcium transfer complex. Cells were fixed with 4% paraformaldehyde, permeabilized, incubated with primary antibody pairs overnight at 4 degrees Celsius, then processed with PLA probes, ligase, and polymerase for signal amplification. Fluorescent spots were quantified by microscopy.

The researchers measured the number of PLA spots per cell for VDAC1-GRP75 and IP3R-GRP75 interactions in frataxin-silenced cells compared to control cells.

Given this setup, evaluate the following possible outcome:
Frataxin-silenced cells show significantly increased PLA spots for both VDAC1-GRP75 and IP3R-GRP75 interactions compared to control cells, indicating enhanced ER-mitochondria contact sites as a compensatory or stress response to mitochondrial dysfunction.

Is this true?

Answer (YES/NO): NO